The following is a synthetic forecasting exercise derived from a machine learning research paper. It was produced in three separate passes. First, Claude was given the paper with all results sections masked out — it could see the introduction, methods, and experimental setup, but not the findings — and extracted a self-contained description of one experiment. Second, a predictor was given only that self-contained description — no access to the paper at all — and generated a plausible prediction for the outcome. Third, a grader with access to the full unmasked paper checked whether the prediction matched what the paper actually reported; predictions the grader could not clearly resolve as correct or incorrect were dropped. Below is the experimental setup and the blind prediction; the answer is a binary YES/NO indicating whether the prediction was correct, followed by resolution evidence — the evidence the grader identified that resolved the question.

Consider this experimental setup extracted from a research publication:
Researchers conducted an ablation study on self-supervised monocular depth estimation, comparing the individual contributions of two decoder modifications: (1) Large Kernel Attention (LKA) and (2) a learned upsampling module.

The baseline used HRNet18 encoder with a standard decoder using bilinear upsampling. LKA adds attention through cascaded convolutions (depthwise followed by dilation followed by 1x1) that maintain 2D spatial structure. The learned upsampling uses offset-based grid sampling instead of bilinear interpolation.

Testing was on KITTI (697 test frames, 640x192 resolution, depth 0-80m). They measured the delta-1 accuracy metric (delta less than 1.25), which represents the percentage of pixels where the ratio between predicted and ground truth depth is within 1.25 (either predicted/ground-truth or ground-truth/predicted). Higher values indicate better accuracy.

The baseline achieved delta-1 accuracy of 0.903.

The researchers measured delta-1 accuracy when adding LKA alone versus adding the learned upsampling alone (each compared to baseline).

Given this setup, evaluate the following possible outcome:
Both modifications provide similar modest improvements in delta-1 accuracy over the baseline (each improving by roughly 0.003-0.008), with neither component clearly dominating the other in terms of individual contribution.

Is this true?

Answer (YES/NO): NO